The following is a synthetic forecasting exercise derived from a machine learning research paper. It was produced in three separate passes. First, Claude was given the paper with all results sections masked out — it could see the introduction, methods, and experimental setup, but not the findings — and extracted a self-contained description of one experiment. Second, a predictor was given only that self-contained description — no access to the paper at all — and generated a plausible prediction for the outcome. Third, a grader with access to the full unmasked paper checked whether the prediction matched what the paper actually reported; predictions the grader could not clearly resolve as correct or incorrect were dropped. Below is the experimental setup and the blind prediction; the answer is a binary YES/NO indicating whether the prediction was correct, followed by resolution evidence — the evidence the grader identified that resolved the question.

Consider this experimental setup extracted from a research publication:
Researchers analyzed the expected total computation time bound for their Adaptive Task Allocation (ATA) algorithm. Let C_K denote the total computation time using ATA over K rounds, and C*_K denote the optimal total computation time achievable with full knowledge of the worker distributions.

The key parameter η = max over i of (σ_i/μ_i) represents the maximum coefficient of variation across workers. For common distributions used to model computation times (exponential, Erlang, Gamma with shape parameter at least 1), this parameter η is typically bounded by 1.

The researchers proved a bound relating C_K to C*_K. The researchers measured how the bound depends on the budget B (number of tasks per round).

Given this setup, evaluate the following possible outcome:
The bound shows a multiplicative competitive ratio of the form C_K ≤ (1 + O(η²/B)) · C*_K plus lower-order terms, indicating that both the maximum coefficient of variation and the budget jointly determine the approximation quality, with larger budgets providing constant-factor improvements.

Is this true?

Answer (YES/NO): NO